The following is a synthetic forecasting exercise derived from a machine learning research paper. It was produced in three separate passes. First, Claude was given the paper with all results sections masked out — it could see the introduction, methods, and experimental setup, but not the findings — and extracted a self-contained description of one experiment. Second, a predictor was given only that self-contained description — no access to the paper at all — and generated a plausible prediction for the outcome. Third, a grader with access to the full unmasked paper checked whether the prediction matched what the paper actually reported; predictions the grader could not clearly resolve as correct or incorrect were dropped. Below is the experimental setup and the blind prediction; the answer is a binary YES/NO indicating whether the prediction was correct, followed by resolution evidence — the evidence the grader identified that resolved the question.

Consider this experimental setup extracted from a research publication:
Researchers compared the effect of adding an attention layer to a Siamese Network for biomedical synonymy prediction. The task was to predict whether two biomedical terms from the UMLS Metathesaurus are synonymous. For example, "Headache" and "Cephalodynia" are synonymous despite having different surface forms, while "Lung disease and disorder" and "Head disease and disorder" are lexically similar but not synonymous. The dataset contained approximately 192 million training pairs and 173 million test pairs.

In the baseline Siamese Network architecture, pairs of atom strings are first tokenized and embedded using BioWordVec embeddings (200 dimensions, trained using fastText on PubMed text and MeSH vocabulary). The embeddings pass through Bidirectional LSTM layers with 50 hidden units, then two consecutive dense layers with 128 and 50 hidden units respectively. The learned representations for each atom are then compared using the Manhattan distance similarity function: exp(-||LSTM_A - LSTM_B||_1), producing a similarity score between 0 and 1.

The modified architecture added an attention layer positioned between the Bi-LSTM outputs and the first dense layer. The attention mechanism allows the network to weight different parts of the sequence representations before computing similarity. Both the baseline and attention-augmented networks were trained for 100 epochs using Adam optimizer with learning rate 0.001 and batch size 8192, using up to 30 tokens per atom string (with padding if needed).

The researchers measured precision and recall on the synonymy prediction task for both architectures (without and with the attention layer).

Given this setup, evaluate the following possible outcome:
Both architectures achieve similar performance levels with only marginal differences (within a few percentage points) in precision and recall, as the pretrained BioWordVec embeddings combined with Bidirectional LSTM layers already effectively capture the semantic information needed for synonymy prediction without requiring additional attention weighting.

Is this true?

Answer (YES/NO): YES